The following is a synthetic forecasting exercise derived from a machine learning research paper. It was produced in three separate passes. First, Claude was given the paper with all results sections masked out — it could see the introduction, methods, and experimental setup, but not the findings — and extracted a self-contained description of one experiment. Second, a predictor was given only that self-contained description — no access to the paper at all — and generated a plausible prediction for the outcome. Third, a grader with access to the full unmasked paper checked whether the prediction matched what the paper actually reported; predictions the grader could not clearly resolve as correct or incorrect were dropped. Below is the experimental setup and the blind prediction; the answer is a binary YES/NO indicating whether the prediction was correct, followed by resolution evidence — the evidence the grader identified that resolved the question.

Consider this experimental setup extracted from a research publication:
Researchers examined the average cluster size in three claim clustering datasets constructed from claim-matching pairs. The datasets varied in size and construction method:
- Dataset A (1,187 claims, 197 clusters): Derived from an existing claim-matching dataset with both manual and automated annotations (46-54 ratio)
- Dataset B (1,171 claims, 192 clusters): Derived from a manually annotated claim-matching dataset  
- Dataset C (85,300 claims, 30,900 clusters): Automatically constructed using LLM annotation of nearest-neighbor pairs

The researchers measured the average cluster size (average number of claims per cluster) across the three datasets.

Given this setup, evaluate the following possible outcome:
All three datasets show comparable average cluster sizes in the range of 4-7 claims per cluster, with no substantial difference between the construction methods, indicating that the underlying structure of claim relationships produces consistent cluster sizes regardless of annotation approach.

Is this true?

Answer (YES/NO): NO